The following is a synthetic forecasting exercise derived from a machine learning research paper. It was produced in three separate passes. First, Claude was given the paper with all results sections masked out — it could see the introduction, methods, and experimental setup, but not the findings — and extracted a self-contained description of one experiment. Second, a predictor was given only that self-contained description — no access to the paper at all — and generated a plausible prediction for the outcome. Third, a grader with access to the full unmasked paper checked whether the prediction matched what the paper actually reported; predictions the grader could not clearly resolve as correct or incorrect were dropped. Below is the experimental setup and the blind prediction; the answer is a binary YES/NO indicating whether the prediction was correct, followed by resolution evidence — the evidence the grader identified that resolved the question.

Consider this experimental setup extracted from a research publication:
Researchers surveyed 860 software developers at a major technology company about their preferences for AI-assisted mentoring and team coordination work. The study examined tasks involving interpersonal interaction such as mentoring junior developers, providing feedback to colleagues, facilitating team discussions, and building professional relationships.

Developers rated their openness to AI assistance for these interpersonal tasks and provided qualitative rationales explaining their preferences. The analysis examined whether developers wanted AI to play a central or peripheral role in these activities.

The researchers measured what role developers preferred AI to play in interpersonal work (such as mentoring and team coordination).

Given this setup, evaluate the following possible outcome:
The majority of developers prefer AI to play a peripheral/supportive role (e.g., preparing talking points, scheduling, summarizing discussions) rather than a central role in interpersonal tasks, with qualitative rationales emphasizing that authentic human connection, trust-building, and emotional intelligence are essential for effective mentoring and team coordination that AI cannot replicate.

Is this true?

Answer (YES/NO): YES